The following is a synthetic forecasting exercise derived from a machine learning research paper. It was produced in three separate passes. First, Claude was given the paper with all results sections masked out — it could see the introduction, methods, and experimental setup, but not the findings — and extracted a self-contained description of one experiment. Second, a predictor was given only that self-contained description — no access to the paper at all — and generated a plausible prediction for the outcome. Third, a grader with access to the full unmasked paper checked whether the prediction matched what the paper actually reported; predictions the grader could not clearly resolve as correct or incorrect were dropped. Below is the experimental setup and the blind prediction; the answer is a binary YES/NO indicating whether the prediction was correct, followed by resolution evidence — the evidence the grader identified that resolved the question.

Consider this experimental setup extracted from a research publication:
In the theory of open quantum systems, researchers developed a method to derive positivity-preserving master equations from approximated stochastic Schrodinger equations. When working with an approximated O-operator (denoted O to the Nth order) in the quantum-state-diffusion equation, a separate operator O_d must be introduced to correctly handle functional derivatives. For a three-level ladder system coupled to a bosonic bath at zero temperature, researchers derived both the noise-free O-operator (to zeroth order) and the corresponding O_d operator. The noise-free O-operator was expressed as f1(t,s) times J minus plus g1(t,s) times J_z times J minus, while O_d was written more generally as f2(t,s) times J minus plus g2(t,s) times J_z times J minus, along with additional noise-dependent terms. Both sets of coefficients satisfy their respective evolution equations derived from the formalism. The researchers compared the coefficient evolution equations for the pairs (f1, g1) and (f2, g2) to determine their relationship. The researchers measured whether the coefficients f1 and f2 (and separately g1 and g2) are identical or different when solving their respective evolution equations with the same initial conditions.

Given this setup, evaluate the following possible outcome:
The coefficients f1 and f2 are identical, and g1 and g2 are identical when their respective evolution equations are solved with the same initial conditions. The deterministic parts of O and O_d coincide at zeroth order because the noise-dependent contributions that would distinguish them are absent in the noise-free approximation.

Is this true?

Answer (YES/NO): YES